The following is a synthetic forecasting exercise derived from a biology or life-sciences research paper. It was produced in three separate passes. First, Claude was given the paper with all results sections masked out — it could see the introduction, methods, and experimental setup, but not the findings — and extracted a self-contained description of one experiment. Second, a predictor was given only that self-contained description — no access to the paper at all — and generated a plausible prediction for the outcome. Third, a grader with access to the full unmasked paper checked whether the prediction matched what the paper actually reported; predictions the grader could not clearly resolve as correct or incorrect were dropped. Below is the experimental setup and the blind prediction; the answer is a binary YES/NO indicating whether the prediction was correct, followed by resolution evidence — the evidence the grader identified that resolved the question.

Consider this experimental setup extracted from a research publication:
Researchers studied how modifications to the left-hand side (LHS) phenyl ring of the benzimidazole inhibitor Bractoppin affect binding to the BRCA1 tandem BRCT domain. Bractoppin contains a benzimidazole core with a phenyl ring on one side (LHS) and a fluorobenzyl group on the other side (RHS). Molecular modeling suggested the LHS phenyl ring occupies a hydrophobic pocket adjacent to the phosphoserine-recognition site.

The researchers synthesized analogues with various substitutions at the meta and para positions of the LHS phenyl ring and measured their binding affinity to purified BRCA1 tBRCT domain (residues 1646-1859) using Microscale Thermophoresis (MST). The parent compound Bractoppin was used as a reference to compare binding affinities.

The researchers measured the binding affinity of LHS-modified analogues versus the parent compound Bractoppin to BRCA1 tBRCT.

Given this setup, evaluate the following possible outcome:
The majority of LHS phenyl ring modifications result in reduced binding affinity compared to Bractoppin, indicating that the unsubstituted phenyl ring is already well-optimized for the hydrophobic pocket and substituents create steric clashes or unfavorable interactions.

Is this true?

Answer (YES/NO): YES